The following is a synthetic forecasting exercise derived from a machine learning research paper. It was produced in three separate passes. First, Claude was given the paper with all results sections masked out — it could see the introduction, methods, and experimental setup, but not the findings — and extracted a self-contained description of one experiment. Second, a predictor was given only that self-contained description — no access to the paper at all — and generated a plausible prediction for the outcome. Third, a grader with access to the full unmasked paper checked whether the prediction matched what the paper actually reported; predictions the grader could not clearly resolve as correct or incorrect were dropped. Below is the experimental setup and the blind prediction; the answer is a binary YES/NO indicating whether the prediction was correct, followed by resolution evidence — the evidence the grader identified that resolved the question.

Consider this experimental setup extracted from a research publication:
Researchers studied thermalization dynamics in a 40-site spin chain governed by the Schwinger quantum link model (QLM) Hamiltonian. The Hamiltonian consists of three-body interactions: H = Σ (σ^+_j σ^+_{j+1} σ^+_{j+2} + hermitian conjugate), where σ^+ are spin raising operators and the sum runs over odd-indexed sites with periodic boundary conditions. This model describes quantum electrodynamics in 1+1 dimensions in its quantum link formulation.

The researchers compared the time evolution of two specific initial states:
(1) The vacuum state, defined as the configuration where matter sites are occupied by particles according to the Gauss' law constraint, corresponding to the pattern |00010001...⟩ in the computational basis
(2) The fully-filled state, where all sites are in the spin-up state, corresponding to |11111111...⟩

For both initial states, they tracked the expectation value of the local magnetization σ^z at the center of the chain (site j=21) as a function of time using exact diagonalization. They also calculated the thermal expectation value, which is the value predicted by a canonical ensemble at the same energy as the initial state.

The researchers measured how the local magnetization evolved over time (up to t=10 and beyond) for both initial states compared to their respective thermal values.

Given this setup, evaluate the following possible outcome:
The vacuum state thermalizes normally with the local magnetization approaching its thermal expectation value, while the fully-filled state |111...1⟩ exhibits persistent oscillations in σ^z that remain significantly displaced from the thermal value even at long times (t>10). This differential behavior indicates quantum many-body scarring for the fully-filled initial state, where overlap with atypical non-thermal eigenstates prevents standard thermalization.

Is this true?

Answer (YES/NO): NO